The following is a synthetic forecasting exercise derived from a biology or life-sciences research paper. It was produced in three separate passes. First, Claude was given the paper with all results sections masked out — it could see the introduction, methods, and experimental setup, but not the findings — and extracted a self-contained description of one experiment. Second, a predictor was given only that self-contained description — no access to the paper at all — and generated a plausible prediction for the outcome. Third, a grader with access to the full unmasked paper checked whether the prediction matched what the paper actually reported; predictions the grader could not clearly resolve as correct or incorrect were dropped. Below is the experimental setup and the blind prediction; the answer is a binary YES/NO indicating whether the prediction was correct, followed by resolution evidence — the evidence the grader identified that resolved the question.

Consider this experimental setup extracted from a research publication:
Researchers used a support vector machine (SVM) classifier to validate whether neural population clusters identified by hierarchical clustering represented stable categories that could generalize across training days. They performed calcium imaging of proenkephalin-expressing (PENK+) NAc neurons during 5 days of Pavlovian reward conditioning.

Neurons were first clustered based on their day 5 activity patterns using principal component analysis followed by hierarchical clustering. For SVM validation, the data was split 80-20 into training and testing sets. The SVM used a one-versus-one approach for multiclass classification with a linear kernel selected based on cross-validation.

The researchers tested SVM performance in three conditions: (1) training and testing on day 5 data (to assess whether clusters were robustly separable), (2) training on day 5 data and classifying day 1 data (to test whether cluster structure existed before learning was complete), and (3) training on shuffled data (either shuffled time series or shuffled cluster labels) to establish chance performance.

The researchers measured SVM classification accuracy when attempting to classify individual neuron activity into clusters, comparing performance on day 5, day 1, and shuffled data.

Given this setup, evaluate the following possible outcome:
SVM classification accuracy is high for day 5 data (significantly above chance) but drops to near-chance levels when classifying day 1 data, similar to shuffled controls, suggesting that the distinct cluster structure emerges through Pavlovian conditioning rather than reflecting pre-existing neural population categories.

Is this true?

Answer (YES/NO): YES